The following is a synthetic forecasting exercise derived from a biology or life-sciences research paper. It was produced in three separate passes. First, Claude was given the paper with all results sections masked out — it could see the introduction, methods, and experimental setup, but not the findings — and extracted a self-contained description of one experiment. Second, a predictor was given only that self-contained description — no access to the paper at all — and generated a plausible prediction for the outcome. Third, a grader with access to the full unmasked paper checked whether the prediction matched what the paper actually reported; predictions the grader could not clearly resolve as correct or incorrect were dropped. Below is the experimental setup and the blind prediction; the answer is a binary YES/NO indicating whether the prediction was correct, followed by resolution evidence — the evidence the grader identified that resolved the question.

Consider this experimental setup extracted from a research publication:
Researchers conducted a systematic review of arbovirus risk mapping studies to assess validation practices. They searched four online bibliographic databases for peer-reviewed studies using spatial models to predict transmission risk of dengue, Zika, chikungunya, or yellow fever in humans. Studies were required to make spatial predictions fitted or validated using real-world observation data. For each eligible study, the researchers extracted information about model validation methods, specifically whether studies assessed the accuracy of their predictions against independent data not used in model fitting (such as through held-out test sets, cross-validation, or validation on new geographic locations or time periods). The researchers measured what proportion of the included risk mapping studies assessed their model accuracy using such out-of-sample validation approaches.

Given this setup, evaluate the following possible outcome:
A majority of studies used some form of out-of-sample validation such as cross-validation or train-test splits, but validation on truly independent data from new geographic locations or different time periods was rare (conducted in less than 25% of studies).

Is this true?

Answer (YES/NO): NO